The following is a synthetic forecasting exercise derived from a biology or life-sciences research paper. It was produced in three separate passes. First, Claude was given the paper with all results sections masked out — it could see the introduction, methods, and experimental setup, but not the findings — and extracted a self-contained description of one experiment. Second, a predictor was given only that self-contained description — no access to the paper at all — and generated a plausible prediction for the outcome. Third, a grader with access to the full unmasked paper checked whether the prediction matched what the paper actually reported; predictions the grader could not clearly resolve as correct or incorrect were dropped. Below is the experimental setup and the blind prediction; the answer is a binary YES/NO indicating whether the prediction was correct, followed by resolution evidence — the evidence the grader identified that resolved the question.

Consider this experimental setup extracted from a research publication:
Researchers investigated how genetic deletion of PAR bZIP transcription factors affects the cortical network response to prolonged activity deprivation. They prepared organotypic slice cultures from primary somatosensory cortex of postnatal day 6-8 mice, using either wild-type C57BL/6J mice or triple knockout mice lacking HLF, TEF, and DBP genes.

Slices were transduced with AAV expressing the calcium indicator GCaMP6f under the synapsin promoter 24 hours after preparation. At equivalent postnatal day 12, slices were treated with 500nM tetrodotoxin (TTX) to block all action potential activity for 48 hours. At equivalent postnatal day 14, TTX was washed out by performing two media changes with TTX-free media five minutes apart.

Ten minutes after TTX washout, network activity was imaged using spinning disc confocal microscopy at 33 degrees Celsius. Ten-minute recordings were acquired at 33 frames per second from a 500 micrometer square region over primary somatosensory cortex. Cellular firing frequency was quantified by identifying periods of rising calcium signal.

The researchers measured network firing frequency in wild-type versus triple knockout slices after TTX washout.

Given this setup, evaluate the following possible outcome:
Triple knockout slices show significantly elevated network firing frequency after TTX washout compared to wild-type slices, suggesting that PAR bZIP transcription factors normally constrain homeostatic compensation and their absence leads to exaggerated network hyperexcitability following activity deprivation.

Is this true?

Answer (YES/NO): YES